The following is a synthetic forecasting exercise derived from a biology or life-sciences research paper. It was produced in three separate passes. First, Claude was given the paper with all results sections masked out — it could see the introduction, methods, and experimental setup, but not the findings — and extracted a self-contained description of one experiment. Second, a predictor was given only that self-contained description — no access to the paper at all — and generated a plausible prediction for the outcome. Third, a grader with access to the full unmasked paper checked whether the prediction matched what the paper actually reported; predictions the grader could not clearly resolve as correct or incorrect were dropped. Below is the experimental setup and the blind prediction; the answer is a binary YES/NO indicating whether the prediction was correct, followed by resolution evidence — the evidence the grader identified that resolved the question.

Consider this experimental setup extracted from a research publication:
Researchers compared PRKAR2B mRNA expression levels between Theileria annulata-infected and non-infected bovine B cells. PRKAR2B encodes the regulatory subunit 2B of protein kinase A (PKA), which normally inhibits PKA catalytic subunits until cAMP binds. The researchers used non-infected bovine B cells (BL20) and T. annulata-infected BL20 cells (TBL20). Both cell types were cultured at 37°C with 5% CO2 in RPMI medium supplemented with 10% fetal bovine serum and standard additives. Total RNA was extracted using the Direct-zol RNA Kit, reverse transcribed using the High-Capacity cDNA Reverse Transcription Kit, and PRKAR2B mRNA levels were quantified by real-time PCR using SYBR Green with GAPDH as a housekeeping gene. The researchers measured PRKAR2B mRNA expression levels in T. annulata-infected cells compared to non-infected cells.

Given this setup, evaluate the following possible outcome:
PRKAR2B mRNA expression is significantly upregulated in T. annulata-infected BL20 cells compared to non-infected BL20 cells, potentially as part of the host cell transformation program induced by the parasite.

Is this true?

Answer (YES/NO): NO